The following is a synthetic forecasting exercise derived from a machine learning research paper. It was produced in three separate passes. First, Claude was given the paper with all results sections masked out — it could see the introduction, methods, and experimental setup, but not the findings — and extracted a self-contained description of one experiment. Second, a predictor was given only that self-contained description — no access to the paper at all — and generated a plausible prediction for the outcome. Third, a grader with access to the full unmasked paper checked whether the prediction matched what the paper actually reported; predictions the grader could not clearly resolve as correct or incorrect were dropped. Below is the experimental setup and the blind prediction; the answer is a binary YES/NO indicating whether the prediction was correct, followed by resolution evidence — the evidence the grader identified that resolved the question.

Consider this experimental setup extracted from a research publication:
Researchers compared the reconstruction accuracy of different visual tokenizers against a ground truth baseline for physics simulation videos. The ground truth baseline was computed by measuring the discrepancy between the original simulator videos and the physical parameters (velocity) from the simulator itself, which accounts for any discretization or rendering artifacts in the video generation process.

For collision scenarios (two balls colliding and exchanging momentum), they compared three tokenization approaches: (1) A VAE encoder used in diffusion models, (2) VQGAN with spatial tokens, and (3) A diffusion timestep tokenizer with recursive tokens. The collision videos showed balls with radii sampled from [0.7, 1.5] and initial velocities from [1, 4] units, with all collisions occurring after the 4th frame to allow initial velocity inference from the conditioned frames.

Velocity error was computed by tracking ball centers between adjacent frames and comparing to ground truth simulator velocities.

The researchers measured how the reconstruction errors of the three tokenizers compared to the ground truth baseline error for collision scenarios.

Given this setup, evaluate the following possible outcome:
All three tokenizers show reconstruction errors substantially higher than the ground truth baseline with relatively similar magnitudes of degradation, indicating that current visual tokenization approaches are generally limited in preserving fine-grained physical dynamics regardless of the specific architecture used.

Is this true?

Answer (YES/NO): NO